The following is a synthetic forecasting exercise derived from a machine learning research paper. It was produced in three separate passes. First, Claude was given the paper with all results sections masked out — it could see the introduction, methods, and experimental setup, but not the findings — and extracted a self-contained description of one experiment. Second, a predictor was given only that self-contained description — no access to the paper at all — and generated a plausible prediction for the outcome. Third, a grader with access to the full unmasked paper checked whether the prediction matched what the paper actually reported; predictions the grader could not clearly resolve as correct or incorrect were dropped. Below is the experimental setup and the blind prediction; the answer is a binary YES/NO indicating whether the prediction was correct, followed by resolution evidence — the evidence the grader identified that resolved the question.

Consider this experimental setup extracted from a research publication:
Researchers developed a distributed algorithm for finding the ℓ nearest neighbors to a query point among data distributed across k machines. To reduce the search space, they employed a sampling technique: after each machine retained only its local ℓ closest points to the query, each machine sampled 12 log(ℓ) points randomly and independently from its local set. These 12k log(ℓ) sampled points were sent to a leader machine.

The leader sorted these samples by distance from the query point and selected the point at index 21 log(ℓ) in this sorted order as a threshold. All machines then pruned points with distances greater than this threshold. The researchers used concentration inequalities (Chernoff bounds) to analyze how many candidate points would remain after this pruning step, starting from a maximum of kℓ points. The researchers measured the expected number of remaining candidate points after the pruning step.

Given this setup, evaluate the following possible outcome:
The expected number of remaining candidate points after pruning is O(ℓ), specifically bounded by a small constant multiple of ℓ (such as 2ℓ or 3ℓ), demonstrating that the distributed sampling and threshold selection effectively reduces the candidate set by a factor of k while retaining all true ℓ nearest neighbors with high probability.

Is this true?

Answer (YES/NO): YES